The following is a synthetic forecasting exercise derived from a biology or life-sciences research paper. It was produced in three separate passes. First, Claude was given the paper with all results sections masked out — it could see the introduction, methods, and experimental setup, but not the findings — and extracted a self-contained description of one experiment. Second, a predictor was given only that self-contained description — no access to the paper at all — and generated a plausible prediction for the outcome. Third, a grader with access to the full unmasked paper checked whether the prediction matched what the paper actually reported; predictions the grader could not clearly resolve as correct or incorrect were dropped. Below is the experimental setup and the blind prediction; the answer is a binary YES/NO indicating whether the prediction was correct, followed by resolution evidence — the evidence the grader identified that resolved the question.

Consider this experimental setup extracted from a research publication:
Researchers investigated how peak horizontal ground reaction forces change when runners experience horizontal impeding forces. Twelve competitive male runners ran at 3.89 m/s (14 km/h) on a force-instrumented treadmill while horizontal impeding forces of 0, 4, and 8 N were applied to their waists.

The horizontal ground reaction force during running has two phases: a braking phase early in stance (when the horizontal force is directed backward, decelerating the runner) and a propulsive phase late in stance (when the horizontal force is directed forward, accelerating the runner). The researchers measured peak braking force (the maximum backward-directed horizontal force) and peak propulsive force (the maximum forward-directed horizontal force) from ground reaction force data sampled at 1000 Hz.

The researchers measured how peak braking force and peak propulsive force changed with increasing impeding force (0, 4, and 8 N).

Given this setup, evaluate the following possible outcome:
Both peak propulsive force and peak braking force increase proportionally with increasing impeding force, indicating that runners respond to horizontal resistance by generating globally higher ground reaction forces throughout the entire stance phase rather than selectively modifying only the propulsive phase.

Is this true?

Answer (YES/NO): NO